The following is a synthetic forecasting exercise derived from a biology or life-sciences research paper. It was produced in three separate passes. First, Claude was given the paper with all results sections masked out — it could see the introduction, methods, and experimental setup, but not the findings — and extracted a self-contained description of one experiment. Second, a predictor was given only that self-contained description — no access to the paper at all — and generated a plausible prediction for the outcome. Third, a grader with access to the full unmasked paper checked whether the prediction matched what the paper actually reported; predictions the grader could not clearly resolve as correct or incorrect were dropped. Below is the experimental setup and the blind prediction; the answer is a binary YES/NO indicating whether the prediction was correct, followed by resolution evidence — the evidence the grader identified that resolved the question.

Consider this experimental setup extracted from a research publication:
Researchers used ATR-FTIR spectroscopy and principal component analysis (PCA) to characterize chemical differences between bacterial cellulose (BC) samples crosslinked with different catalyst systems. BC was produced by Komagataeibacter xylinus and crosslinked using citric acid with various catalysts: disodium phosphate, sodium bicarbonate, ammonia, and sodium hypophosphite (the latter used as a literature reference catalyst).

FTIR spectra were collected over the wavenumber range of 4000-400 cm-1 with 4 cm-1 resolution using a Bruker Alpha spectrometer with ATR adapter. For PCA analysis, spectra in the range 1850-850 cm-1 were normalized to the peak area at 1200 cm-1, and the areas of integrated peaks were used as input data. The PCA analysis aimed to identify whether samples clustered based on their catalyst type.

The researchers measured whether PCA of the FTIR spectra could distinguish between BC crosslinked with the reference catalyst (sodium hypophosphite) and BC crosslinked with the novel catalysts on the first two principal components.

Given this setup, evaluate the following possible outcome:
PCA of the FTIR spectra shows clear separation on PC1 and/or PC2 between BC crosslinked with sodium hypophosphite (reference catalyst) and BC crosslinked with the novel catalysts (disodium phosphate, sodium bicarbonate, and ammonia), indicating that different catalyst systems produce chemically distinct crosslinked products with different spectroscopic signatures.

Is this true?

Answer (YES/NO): NO